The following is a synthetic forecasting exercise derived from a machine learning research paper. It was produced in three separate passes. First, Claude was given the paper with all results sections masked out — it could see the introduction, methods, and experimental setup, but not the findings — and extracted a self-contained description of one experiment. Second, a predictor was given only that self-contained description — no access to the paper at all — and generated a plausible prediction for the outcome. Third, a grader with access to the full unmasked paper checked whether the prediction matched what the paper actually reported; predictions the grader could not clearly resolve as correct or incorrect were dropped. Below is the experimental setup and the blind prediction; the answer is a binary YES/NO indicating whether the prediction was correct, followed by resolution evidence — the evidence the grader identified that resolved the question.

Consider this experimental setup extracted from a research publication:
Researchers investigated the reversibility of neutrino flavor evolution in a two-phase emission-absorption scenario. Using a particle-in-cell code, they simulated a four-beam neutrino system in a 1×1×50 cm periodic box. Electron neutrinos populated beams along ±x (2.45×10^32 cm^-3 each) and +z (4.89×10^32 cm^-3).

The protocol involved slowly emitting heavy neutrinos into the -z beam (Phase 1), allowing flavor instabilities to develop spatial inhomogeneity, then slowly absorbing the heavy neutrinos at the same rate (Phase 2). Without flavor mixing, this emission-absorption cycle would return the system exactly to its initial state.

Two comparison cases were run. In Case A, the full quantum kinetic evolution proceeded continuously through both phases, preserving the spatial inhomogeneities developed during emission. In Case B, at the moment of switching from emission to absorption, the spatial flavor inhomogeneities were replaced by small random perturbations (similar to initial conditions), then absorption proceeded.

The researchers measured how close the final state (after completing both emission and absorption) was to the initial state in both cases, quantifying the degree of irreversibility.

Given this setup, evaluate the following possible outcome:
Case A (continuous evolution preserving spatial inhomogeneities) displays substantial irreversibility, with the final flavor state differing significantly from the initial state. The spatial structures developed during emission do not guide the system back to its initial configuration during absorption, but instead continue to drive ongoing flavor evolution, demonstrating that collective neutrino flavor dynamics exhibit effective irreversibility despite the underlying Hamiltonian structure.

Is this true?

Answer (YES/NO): NO